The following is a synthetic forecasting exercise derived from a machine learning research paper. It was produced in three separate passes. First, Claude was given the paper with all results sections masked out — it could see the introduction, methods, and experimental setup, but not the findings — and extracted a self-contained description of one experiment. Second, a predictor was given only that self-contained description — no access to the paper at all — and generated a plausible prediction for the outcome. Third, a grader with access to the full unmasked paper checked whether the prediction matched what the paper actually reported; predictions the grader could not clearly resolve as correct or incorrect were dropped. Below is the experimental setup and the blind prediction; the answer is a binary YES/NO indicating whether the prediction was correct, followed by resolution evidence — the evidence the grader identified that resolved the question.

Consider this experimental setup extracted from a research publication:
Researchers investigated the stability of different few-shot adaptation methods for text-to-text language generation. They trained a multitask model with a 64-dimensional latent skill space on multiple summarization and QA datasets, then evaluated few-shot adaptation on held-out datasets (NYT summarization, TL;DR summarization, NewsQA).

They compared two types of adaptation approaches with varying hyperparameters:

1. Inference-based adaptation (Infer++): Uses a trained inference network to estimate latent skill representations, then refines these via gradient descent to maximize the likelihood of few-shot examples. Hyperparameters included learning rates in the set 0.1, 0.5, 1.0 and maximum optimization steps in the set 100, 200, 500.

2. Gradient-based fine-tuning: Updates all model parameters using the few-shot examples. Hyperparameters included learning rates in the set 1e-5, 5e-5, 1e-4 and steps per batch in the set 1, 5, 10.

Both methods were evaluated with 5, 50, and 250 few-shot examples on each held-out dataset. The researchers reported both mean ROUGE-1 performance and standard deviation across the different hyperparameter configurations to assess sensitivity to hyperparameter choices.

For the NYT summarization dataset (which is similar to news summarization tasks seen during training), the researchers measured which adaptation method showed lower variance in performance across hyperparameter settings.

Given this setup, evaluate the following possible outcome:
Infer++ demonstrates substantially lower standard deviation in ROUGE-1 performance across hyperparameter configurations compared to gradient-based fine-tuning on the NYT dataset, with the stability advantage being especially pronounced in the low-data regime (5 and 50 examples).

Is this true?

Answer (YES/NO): NO